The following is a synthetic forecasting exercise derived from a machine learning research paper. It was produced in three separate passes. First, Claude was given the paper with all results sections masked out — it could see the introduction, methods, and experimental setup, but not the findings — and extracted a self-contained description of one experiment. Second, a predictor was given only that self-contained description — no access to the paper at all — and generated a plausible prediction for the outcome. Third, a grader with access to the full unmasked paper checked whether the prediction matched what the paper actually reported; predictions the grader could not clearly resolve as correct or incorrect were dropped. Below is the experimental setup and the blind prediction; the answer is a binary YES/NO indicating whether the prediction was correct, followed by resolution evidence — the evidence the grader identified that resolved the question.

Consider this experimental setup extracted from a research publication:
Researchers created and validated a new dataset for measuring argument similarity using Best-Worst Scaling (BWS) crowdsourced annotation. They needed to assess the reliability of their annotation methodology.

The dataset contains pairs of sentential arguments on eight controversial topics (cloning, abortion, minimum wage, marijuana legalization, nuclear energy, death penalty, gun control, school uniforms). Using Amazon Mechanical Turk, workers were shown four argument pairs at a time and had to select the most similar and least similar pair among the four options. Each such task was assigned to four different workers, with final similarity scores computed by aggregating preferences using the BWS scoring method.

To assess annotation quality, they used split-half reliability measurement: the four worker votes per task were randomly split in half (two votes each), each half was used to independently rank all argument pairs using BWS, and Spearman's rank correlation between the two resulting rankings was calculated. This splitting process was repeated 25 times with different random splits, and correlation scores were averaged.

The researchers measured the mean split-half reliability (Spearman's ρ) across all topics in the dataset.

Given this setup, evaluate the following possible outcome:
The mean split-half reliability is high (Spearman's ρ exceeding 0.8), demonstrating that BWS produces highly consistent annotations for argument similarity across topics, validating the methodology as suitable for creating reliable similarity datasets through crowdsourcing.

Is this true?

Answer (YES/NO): NO